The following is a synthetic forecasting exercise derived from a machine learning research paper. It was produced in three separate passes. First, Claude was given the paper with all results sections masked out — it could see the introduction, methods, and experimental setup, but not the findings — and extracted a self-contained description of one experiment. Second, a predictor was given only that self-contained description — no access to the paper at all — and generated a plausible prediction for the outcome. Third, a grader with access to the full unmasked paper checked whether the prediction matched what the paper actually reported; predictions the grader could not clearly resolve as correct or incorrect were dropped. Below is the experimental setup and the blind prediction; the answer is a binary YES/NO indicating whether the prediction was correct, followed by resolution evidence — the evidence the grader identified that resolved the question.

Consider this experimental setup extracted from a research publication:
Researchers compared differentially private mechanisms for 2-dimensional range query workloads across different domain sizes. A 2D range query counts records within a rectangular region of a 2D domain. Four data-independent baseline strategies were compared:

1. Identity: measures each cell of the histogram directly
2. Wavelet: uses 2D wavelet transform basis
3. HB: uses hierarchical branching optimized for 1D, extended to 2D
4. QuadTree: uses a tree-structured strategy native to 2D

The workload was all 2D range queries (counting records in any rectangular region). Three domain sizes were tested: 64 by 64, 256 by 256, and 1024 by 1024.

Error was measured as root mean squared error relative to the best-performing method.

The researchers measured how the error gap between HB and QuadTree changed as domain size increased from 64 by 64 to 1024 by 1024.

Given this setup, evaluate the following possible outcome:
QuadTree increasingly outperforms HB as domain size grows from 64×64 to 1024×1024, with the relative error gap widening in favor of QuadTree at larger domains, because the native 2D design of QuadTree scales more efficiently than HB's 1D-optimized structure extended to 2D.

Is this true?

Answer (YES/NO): NO